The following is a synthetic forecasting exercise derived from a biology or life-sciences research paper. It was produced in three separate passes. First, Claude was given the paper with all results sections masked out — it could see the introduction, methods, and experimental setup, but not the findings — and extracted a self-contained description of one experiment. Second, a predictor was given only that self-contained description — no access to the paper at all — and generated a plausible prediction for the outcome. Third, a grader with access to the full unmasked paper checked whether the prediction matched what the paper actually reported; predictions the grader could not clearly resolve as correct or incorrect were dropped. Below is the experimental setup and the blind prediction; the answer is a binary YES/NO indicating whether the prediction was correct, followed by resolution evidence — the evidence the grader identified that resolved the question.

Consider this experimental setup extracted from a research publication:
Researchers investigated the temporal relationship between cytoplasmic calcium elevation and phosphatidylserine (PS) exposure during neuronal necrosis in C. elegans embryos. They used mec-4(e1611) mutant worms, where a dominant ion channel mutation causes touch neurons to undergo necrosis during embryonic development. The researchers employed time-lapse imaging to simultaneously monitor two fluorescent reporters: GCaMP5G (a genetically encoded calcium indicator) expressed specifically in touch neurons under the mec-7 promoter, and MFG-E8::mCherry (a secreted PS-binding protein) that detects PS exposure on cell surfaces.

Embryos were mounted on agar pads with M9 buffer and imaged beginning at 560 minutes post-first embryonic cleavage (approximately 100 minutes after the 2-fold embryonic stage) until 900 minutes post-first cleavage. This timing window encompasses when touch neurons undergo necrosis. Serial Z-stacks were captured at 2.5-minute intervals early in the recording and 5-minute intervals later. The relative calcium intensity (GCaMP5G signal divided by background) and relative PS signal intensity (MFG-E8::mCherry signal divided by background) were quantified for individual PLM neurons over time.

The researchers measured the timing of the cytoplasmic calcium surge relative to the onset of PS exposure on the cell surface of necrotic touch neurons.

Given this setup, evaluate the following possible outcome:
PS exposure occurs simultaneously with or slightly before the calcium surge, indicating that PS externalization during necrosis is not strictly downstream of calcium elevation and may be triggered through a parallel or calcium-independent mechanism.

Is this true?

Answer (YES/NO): NO